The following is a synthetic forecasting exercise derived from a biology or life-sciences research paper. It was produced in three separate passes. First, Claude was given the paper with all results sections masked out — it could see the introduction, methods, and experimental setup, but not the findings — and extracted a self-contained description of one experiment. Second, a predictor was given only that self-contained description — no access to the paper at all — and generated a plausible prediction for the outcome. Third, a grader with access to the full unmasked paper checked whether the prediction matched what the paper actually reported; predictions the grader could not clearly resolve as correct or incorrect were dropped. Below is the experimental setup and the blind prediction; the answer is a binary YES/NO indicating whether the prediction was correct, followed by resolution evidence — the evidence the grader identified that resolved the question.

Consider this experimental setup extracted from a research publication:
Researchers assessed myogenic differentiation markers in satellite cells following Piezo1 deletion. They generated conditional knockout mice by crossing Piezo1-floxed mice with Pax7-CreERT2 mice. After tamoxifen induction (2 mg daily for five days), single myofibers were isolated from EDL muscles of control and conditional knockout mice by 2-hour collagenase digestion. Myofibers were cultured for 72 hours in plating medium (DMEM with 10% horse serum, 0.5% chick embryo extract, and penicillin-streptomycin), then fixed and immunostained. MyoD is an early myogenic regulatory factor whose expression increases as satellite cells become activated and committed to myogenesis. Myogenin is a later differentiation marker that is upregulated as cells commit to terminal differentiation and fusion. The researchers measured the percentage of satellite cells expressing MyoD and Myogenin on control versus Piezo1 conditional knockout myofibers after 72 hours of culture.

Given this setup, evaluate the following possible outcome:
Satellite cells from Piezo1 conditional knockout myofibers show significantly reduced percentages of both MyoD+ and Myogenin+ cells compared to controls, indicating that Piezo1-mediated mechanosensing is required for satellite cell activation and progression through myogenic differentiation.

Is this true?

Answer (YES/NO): NO